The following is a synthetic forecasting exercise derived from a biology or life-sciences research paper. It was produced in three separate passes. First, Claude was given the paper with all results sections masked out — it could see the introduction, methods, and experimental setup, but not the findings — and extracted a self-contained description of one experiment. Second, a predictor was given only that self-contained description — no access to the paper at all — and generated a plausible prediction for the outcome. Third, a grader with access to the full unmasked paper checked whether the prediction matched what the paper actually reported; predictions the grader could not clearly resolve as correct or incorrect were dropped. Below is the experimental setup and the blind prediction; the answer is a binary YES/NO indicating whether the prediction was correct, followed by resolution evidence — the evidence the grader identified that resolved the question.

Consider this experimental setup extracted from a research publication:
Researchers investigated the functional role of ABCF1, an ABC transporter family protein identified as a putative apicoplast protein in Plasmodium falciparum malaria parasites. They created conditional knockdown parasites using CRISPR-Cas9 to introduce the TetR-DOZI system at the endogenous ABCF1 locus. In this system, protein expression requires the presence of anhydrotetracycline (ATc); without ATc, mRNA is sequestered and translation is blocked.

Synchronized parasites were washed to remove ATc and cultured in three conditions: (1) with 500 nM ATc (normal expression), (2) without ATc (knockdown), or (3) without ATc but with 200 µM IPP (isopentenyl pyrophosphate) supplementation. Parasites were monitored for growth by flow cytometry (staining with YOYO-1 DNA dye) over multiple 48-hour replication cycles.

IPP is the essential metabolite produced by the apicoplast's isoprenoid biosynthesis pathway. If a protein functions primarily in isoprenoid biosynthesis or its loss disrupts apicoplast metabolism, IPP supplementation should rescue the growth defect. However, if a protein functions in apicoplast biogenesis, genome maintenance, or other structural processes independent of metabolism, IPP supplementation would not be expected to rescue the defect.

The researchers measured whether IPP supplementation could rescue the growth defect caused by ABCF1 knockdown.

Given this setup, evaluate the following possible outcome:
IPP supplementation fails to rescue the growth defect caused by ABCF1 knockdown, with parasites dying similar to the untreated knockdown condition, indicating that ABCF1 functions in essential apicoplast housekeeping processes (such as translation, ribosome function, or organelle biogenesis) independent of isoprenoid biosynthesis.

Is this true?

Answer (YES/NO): NO